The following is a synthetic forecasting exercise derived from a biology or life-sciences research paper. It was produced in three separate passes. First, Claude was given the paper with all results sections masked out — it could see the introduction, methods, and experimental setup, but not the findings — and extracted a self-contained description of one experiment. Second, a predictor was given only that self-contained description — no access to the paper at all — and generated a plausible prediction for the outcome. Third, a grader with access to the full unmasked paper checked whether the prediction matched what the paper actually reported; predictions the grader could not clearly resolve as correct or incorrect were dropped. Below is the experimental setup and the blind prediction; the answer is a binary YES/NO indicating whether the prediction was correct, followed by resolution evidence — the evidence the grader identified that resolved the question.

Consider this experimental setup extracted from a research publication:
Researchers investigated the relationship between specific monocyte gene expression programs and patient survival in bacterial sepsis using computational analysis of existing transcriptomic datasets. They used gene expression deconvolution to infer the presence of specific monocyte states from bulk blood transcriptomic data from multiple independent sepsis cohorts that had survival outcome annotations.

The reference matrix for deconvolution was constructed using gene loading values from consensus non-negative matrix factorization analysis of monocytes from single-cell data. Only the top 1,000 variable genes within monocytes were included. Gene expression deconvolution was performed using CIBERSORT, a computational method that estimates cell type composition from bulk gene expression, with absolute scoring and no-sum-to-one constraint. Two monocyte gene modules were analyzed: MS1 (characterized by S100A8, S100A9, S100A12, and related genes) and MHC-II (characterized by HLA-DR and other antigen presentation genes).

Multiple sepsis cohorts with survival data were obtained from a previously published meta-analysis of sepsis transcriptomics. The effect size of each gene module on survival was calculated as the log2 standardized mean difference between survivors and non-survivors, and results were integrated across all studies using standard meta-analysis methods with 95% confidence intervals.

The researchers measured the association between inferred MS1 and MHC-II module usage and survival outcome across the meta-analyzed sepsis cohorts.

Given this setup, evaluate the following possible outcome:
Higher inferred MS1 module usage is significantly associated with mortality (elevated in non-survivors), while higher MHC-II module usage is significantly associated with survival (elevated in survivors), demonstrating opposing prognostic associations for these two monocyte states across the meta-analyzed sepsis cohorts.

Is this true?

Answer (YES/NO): YES